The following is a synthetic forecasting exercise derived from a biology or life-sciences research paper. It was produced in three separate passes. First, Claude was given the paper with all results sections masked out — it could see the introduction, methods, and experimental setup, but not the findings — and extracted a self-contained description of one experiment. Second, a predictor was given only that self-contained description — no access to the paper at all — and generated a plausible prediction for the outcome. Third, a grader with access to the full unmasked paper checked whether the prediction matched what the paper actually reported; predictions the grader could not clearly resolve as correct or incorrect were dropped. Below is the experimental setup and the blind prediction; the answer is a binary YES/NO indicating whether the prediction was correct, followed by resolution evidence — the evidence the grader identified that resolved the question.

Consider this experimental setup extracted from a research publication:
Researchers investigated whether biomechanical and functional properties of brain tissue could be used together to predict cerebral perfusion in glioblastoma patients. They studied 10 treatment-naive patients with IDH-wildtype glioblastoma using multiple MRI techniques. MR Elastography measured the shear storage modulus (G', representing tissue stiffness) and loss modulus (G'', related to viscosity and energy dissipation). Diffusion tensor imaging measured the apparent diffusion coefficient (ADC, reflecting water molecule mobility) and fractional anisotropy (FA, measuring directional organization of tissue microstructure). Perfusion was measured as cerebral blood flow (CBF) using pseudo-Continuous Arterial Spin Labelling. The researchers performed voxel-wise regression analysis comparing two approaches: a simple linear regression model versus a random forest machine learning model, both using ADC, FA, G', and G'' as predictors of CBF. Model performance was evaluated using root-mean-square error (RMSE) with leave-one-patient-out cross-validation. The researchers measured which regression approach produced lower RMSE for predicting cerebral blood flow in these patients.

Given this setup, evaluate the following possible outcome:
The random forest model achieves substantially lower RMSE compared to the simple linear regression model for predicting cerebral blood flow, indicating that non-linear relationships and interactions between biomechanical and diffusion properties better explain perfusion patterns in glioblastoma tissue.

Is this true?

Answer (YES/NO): YES